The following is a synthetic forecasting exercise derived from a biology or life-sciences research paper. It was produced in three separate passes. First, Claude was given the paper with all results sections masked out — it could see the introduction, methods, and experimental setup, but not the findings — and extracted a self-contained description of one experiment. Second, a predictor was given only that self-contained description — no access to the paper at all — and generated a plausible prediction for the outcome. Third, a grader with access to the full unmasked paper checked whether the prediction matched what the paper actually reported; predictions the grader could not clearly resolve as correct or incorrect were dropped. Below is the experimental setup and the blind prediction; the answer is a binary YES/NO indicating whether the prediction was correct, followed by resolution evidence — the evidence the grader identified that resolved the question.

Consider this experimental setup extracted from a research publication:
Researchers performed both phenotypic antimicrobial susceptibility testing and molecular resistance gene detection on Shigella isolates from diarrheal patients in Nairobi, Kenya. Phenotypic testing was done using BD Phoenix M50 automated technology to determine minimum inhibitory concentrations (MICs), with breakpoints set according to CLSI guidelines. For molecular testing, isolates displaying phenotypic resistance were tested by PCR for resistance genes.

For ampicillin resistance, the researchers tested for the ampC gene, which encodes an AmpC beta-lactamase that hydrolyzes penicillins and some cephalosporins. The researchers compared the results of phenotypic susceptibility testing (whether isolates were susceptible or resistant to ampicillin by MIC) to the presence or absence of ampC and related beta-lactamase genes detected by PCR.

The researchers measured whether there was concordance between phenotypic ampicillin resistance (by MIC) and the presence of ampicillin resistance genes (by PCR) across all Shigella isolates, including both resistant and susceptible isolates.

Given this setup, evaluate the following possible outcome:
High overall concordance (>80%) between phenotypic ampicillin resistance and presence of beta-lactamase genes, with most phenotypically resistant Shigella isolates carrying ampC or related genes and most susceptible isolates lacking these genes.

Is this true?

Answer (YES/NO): YES